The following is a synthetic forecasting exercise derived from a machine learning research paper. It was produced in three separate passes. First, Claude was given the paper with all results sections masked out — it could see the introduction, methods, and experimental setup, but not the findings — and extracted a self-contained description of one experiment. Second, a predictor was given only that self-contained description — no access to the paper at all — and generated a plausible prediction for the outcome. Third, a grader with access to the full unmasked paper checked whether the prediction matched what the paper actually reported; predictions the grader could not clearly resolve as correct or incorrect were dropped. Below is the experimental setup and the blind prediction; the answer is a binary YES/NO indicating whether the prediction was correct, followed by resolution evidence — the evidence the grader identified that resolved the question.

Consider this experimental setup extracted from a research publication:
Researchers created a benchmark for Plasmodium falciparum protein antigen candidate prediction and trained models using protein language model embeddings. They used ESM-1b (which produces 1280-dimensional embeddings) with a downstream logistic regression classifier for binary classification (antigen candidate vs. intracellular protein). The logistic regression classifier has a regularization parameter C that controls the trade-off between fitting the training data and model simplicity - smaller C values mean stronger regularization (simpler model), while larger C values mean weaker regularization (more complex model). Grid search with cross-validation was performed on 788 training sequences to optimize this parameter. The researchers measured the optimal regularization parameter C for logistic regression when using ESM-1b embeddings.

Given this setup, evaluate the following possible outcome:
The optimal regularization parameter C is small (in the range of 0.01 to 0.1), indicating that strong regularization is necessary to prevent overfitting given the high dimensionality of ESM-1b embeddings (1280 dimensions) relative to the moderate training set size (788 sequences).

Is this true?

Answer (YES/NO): NO